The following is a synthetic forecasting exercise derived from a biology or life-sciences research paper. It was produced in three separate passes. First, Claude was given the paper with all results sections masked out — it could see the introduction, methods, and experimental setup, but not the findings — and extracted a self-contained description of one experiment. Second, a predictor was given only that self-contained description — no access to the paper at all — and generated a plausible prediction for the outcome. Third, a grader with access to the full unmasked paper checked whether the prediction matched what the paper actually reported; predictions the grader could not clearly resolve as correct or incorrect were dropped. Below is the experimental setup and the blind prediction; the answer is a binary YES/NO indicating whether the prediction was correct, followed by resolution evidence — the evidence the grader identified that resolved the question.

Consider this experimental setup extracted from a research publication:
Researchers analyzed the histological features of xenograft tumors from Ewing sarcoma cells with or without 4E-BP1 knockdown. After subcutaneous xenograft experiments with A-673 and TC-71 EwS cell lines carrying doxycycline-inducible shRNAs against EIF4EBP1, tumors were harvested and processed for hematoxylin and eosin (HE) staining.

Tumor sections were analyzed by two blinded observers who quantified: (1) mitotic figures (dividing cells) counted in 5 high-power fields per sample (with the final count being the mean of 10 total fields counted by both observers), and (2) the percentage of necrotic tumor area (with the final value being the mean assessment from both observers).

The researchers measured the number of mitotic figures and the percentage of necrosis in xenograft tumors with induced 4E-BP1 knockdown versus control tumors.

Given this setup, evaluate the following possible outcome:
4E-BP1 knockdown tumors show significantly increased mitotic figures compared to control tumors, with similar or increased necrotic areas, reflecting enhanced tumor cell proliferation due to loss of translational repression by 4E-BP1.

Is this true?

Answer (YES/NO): NO